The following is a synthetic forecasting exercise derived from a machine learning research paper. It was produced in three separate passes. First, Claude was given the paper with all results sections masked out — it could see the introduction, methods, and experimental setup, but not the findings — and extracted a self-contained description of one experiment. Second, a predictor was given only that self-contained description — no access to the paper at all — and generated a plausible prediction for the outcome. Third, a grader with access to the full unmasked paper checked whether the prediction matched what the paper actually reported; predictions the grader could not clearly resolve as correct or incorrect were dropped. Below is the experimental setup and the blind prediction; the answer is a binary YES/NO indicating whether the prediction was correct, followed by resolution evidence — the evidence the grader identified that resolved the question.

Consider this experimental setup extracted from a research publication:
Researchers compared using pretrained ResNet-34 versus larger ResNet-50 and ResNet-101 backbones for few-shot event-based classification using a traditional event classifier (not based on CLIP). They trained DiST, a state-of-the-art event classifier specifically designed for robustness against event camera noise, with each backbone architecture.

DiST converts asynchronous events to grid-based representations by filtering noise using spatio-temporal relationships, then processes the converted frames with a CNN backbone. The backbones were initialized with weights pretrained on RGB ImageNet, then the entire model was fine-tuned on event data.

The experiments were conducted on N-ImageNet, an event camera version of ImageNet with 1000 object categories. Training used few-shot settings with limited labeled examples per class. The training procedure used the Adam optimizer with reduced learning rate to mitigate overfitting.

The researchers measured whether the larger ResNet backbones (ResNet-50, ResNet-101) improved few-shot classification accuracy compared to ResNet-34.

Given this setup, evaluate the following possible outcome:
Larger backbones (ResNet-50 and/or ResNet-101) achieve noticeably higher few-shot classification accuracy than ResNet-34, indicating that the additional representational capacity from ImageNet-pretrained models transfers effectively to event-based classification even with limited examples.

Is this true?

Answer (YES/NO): NO